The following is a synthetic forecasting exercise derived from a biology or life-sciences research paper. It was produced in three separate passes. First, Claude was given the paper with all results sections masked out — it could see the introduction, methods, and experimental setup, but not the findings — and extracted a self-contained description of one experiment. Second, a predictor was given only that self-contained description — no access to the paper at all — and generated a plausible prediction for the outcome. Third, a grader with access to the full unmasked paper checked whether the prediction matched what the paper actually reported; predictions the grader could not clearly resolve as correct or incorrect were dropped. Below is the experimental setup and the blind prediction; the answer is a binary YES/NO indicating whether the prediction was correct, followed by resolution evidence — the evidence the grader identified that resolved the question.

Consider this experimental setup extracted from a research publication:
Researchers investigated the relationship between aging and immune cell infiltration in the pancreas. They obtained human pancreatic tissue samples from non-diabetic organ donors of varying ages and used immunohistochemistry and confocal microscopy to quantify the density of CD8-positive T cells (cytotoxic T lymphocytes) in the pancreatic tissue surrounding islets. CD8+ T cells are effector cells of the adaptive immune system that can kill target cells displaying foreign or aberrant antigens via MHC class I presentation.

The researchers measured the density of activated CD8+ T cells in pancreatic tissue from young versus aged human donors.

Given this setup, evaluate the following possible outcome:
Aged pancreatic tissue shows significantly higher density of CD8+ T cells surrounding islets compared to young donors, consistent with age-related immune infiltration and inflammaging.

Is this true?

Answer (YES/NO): YES